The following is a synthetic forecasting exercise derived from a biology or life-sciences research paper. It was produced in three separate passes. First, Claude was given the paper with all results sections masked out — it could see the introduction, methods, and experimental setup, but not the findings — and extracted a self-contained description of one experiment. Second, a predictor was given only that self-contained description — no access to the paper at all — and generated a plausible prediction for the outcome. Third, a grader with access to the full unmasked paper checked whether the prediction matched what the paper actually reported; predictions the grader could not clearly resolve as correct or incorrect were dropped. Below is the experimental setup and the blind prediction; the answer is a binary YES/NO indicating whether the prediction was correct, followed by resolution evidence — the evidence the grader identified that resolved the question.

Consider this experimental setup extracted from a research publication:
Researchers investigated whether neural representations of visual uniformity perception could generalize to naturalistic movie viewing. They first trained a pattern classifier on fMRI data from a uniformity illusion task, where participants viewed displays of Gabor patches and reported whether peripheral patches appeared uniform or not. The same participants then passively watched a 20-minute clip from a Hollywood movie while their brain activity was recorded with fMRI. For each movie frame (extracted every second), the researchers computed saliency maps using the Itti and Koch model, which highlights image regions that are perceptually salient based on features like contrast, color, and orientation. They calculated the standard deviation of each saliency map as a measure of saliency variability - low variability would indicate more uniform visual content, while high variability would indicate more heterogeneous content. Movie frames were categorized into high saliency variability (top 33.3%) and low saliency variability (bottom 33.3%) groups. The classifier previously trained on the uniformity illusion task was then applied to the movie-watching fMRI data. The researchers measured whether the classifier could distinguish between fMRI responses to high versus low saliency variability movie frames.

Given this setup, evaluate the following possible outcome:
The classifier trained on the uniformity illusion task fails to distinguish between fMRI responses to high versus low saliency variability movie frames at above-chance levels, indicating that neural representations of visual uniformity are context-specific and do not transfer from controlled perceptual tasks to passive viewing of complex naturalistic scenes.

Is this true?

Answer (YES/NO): NO